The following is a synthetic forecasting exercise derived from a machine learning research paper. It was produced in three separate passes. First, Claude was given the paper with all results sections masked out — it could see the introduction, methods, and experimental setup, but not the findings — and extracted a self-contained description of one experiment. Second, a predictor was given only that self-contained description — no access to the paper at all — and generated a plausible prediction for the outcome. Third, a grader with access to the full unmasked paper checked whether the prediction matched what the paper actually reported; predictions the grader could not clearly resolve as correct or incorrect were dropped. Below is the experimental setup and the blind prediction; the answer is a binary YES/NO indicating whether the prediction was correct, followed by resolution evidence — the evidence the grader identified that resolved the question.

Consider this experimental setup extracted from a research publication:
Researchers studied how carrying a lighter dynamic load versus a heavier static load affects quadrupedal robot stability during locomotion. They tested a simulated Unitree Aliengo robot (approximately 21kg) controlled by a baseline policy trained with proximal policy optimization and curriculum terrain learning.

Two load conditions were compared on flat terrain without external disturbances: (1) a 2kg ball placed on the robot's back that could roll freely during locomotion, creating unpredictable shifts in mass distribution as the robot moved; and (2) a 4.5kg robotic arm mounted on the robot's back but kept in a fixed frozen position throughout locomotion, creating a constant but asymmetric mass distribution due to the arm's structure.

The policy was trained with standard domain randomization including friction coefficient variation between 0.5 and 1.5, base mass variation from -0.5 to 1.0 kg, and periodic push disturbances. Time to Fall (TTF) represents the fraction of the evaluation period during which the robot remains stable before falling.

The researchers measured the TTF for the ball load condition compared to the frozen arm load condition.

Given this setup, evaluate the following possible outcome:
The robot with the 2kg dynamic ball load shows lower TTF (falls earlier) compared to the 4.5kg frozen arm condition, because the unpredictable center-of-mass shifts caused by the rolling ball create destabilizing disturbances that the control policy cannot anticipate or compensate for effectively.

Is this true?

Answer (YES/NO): NO